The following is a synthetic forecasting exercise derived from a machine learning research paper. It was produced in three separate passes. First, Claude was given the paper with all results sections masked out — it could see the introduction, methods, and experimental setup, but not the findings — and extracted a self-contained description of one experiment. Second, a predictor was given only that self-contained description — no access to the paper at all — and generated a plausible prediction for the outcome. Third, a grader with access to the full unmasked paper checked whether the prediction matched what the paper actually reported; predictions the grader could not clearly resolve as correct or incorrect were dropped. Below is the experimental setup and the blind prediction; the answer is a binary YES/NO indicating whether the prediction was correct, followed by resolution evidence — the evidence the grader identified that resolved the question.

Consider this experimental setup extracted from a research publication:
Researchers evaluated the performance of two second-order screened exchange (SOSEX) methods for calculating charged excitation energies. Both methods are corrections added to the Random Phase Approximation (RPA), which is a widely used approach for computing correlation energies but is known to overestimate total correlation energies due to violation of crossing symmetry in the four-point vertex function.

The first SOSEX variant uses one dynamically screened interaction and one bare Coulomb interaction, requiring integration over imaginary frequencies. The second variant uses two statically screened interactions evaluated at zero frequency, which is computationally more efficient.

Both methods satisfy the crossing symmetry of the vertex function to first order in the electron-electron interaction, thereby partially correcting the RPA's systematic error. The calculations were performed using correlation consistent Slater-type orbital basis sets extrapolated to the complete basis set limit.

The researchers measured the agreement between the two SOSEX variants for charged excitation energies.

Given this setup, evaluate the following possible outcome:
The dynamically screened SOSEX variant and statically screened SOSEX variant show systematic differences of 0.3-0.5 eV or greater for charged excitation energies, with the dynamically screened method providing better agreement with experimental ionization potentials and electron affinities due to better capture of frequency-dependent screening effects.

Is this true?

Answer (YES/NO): NO